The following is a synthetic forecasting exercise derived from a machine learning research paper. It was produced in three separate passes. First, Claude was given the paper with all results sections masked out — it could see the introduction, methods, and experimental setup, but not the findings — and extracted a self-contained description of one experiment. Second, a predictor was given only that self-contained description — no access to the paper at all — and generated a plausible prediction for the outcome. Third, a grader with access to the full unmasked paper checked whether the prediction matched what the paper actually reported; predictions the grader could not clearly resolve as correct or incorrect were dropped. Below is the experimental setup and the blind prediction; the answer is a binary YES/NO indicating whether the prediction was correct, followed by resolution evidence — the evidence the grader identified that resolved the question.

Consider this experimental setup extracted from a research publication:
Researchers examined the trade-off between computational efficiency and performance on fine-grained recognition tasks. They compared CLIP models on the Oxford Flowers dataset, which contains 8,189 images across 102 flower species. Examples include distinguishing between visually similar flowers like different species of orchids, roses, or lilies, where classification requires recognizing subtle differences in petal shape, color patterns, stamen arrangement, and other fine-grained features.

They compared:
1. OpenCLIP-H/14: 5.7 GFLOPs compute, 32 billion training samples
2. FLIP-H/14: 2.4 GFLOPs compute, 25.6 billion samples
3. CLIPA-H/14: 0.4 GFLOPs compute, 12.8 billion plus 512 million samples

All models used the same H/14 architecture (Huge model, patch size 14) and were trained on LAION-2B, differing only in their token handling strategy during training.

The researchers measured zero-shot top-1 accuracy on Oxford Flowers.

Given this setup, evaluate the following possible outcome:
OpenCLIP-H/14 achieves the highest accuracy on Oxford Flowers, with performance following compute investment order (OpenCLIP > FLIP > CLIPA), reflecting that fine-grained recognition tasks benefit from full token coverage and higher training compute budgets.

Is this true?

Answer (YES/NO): NO